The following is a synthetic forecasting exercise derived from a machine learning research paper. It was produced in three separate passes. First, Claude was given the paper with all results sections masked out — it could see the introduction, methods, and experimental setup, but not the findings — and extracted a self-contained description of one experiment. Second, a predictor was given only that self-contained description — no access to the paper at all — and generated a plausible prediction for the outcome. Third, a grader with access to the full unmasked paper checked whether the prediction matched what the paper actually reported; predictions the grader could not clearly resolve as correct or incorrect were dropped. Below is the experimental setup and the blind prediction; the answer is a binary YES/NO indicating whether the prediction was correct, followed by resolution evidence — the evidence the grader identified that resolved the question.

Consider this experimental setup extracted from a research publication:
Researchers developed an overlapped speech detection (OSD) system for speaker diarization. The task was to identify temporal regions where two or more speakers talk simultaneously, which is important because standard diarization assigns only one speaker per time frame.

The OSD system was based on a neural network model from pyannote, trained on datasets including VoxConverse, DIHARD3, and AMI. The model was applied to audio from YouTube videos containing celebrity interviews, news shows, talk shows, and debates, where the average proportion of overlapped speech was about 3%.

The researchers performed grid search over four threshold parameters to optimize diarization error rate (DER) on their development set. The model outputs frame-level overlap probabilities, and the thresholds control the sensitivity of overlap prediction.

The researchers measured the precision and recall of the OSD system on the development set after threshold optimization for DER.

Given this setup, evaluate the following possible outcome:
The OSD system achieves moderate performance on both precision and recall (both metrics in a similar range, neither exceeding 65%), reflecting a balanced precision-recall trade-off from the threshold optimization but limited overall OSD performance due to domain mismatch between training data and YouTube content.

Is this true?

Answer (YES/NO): NO